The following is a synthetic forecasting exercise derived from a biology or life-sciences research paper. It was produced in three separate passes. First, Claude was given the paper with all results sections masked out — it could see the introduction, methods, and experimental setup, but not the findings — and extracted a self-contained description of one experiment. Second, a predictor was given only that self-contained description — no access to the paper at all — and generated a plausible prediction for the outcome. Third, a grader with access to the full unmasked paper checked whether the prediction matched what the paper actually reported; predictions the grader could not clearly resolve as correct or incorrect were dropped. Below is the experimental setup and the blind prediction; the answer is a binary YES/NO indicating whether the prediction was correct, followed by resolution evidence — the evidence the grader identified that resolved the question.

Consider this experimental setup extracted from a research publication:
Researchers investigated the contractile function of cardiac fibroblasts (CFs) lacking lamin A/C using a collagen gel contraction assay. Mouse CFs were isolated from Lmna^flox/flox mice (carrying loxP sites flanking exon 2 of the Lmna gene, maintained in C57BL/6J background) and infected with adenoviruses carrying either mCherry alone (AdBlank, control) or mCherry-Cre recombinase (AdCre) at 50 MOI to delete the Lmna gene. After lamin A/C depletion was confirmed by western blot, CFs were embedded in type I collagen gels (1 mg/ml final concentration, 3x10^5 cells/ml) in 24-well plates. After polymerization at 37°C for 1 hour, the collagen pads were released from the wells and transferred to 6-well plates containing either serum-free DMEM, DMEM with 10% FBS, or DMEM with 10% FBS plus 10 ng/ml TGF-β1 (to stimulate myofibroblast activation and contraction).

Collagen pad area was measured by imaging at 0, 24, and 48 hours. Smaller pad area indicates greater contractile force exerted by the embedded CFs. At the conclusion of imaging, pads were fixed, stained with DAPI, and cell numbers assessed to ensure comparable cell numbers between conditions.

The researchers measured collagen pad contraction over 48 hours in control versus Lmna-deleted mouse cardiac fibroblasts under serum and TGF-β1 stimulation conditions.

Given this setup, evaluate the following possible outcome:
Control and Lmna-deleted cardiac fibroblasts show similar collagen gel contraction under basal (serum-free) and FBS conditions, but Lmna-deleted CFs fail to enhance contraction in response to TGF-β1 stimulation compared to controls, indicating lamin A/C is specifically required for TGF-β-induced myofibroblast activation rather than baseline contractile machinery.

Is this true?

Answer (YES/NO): NO